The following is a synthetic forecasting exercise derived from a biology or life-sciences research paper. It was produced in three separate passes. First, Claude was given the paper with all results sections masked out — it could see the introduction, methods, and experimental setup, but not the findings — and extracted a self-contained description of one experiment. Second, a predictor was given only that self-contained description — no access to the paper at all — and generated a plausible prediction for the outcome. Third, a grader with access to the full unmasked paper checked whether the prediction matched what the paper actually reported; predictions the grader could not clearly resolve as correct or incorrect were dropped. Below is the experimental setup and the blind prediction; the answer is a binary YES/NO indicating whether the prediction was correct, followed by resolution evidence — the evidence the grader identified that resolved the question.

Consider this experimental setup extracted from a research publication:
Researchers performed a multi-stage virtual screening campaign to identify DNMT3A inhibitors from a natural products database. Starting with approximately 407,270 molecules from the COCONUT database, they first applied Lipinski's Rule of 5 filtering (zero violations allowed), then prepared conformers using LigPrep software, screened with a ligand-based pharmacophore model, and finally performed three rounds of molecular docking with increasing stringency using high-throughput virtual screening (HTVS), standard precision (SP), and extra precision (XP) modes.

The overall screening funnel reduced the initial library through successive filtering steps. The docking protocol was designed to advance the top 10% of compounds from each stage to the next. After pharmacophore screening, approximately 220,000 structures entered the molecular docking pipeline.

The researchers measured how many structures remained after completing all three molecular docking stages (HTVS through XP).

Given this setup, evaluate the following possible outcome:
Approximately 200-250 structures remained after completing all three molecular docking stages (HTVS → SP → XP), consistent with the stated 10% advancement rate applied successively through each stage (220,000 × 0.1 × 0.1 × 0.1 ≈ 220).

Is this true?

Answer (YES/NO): NO